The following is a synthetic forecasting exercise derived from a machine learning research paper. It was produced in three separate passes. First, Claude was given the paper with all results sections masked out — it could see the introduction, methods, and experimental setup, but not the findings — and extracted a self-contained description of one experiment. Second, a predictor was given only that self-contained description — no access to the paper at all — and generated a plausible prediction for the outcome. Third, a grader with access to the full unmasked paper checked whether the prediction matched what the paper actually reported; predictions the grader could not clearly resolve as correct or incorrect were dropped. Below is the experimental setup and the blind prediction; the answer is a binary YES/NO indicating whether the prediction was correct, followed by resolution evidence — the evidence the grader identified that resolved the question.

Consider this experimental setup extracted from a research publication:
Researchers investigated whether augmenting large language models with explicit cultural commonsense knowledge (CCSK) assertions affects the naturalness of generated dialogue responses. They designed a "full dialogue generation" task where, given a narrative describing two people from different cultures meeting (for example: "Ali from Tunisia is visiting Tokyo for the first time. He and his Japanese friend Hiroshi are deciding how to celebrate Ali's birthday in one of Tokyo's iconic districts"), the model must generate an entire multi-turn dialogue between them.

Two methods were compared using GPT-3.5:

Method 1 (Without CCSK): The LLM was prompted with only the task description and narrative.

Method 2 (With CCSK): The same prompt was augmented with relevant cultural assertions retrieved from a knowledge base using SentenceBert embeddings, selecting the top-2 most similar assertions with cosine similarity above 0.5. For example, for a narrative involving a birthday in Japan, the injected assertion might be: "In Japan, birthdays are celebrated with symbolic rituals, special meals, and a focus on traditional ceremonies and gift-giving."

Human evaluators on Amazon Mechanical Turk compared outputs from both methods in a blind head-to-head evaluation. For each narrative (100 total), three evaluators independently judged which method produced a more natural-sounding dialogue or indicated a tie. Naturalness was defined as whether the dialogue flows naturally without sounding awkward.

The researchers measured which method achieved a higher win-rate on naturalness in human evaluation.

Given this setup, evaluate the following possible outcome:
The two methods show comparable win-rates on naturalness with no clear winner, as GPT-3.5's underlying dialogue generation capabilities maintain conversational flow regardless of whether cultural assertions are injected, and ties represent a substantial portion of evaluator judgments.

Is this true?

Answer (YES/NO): YES